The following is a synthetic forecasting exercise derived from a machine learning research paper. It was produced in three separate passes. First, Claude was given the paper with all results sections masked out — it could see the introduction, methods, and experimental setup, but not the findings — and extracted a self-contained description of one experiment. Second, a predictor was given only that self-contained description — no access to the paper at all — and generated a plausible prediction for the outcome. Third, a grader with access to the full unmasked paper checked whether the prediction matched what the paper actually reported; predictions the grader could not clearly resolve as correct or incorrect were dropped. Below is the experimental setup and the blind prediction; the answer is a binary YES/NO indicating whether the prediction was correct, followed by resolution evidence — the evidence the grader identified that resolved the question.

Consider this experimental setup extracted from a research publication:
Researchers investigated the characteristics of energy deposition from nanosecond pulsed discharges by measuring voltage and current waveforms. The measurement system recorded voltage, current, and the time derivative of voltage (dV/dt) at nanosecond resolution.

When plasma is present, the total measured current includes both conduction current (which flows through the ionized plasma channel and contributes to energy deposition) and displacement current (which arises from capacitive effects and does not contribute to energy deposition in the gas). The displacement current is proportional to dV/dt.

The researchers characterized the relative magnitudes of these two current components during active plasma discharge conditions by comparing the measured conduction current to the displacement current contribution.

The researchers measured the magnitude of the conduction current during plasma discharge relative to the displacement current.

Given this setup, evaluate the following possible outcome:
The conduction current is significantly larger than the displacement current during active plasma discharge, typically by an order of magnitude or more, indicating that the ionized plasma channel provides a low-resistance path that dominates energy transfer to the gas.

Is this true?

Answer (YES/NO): YES